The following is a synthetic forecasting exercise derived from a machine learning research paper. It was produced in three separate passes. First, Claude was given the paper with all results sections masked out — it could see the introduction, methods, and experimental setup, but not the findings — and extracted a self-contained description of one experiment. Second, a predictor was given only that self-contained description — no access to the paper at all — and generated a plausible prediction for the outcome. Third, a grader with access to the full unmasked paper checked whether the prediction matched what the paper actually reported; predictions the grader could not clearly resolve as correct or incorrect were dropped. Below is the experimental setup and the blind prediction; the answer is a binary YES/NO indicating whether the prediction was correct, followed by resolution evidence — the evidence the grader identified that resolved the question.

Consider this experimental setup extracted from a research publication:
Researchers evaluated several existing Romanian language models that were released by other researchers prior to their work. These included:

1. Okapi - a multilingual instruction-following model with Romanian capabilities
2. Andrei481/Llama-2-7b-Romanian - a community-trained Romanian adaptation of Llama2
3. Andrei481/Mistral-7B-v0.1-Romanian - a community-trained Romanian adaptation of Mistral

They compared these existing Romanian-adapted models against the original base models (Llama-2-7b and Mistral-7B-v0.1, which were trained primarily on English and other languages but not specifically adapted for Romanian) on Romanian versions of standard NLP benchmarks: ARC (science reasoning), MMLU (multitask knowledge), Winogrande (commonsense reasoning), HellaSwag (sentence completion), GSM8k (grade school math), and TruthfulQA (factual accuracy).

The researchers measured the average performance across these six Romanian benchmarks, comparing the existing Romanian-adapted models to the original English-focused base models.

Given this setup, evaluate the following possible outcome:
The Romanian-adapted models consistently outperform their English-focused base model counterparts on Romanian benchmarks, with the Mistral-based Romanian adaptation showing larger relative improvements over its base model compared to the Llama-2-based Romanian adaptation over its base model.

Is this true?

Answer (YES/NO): NO